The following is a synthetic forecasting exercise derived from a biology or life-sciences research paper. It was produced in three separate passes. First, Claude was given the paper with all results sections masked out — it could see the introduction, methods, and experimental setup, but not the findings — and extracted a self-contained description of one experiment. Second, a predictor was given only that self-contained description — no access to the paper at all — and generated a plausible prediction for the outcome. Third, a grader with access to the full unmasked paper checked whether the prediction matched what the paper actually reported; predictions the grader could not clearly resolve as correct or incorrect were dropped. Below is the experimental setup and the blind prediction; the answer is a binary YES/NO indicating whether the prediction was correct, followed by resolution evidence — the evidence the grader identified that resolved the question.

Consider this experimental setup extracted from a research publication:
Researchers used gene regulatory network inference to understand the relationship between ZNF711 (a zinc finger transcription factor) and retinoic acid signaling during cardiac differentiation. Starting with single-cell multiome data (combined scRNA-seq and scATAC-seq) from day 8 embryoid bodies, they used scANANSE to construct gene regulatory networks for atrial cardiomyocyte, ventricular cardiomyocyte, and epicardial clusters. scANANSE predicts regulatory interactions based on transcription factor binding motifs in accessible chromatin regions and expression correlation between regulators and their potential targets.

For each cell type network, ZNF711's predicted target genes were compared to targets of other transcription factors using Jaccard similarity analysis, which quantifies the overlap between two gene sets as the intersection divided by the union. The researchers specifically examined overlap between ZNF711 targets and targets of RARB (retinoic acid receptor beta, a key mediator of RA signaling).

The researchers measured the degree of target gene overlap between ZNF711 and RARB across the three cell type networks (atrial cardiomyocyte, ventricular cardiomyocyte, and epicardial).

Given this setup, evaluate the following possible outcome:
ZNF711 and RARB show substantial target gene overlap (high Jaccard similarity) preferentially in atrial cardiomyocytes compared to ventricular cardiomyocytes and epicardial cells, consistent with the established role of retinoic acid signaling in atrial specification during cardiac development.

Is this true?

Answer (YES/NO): NO